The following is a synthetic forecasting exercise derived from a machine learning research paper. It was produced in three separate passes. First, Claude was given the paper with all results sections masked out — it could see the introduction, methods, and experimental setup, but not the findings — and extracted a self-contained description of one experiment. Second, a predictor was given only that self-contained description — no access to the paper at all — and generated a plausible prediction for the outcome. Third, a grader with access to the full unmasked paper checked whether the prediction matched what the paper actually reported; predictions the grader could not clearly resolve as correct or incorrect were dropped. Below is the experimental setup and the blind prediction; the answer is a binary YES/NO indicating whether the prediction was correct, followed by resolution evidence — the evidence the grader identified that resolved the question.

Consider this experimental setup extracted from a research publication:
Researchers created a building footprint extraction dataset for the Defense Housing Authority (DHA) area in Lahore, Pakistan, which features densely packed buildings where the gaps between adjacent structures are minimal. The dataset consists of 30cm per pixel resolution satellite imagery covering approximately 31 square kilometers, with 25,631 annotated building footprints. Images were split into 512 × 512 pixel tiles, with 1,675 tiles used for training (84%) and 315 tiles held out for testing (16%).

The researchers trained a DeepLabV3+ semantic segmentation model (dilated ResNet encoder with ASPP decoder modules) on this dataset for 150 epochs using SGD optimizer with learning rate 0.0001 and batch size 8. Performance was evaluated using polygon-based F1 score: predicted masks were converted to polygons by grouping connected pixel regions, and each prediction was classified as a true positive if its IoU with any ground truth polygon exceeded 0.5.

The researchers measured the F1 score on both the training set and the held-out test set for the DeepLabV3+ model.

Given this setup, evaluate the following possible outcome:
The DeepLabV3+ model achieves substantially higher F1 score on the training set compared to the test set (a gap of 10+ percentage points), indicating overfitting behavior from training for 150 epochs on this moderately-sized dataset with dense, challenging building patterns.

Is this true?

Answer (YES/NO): NO